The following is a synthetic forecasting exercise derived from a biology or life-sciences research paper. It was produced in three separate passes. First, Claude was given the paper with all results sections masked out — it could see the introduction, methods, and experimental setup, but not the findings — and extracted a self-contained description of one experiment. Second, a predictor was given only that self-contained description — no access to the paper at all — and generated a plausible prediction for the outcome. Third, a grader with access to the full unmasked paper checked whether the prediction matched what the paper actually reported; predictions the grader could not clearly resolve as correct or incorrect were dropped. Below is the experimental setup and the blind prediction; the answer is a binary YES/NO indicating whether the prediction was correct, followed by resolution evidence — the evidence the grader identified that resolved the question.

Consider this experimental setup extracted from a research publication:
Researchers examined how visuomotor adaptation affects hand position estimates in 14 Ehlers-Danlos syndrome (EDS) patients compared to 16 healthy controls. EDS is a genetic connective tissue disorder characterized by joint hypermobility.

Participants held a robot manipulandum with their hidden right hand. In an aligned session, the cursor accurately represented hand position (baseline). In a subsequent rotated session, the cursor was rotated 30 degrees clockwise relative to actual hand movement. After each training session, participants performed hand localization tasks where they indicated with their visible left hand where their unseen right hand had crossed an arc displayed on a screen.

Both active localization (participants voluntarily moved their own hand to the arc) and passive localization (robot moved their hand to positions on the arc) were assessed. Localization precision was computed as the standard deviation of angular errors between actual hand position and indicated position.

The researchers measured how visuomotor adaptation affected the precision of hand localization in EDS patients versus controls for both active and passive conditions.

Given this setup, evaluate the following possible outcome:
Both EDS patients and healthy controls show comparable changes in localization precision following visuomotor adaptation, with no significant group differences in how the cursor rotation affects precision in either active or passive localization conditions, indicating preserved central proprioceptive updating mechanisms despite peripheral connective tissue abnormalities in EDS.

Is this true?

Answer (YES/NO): YES